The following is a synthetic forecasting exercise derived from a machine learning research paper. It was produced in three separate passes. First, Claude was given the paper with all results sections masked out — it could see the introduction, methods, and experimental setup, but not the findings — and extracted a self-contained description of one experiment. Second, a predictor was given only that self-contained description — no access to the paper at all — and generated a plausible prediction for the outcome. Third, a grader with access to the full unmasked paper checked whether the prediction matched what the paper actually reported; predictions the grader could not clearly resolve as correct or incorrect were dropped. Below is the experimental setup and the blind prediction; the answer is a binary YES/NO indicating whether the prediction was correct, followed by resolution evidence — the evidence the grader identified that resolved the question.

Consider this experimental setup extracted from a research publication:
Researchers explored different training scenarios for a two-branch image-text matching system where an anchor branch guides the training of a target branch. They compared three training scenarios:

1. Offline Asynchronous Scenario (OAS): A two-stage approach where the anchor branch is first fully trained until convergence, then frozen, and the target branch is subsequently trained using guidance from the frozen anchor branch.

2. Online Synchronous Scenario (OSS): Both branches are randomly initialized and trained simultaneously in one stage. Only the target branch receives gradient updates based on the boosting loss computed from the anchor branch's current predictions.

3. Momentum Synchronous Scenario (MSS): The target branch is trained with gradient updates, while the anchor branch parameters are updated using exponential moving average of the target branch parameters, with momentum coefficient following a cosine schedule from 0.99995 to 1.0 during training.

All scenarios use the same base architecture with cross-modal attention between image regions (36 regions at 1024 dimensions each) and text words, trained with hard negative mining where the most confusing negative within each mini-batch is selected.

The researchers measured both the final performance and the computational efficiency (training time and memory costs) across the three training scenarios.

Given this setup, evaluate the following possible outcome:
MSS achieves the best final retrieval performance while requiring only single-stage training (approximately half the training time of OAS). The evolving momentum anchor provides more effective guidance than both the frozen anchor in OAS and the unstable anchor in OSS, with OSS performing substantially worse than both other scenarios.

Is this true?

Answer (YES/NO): NO